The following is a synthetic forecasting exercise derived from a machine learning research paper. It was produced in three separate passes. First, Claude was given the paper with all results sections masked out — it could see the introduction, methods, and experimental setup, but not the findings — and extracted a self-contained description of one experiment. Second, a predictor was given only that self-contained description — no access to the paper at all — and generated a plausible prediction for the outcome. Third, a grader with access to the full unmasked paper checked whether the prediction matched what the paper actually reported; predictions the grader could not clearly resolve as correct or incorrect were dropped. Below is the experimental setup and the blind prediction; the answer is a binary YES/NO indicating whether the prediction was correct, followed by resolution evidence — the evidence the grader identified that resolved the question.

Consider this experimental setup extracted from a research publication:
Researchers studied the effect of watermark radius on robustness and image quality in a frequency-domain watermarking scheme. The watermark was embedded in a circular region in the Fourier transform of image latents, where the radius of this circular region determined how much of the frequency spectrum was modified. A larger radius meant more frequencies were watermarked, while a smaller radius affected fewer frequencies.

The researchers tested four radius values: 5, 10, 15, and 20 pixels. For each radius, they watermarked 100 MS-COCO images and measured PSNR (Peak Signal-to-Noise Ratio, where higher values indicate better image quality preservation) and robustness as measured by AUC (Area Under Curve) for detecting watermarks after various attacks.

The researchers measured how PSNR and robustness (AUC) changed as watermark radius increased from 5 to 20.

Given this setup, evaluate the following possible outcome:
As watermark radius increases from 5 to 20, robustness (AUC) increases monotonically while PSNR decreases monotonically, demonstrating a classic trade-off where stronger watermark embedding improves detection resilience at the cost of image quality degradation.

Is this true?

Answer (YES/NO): NO